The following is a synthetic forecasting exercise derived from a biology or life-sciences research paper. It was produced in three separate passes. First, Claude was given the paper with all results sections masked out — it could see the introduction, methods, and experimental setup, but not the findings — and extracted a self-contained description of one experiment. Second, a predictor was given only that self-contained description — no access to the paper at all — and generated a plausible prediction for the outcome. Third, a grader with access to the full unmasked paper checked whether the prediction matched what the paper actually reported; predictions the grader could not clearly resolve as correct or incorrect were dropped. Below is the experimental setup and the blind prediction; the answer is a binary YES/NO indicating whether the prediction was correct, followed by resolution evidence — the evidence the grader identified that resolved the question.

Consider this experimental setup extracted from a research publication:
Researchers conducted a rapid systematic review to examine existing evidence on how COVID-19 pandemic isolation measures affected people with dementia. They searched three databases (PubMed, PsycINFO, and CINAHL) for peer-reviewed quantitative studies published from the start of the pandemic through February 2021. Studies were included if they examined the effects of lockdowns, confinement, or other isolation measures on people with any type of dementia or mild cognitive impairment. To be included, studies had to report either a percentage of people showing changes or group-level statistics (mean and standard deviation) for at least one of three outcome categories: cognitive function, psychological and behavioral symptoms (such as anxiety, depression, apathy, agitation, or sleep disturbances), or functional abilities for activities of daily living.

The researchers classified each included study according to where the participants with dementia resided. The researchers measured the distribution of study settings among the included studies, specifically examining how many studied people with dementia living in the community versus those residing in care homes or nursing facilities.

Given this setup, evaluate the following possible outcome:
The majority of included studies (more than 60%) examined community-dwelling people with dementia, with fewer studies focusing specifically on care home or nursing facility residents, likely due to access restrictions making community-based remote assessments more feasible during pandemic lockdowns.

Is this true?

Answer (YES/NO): YES